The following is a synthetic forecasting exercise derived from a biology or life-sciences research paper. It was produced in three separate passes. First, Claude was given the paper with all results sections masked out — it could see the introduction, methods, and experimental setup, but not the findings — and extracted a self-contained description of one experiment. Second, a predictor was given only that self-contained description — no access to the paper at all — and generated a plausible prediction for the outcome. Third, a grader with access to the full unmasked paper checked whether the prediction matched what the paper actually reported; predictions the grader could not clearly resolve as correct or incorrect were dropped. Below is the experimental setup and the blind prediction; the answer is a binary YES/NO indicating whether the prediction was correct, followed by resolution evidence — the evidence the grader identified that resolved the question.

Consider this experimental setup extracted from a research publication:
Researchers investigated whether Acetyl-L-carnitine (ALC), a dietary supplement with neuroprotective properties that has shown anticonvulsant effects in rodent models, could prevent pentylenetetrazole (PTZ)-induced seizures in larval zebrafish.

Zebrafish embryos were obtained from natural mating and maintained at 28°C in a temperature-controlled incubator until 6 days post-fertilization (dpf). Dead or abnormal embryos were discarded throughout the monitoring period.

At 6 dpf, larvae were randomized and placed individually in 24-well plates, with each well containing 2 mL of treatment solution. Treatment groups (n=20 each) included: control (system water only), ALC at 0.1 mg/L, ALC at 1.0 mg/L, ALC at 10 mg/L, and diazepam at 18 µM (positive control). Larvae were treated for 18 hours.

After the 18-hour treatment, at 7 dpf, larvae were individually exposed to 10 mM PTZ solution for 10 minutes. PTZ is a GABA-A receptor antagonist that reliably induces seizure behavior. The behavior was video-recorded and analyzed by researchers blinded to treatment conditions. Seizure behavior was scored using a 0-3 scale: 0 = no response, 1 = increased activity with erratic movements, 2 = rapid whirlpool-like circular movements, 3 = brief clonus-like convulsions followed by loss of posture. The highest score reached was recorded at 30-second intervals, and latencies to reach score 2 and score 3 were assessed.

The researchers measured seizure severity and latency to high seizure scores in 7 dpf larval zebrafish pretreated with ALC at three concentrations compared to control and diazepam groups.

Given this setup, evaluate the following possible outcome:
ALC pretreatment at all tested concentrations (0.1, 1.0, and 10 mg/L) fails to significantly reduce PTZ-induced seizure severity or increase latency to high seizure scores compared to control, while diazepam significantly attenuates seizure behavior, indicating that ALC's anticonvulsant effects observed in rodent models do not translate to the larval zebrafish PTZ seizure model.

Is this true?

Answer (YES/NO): YES